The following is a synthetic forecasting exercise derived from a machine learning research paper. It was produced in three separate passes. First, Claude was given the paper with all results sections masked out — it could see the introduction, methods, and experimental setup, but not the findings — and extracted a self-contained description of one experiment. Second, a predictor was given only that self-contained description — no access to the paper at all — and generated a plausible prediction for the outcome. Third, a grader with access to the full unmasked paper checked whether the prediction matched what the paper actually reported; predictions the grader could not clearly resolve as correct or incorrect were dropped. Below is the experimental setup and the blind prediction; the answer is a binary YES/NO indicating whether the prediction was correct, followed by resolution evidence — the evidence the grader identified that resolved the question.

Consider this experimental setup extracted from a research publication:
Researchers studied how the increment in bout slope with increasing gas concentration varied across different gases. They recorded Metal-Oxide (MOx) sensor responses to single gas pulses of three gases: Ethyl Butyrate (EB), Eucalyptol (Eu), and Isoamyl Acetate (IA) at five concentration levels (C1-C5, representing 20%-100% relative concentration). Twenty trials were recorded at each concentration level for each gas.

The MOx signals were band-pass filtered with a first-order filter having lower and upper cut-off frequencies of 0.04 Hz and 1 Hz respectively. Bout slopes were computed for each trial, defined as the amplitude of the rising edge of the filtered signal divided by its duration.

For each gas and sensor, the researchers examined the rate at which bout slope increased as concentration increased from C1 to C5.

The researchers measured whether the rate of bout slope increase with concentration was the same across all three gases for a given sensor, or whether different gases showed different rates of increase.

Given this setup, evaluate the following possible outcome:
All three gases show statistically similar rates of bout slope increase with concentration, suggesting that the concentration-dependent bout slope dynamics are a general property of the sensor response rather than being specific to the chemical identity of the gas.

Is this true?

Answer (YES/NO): NO